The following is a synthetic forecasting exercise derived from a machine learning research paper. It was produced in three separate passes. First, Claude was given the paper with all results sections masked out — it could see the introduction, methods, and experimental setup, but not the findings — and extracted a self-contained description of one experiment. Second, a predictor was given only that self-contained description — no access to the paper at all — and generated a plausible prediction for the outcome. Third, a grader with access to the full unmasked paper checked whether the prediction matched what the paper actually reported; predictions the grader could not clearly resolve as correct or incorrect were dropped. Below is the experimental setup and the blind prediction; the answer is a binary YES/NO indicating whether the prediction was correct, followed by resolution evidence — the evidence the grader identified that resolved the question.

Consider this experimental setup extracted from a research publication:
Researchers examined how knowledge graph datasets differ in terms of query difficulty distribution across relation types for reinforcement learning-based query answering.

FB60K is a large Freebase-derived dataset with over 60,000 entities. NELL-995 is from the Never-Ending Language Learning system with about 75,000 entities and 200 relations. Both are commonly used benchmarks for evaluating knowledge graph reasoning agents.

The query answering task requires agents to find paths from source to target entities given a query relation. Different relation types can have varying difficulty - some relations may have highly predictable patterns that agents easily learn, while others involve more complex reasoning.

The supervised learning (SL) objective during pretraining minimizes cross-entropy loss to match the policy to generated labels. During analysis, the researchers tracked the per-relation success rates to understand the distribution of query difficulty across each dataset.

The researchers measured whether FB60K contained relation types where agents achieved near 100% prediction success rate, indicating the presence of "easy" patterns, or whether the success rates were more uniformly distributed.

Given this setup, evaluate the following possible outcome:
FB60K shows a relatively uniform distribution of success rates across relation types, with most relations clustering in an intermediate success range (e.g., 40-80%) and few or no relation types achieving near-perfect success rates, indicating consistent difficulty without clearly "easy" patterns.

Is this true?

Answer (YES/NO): NO